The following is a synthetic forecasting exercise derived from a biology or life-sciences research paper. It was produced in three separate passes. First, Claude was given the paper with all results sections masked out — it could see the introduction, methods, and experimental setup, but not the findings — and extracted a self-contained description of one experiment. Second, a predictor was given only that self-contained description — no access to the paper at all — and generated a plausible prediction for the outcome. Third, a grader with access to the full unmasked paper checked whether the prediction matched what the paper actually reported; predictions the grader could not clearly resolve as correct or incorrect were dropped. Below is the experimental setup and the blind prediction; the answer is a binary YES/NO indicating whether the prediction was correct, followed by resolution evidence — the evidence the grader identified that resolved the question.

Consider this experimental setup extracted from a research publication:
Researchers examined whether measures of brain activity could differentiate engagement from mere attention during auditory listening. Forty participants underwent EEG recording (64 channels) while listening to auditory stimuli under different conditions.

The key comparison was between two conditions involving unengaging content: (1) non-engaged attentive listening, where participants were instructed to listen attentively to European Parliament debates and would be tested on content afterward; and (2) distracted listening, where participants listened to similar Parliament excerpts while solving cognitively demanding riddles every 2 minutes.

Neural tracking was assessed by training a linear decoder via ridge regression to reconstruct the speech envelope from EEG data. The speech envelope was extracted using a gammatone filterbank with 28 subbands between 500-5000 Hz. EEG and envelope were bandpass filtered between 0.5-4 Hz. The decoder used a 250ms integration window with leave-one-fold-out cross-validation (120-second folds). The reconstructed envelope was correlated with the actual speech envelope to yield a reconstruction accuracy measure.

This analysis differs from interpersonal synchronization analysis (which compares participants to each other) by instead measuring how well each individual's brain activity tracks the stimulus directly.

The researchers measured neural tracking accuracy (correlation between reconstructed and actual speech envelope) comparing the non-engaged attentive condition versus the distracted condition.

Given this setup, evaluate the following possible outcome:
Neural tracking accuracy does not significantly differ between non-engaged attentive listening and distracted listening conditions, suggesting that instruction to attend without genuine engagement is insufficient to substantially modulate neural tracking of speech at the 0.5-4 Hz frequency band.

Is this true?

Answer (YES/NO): NO